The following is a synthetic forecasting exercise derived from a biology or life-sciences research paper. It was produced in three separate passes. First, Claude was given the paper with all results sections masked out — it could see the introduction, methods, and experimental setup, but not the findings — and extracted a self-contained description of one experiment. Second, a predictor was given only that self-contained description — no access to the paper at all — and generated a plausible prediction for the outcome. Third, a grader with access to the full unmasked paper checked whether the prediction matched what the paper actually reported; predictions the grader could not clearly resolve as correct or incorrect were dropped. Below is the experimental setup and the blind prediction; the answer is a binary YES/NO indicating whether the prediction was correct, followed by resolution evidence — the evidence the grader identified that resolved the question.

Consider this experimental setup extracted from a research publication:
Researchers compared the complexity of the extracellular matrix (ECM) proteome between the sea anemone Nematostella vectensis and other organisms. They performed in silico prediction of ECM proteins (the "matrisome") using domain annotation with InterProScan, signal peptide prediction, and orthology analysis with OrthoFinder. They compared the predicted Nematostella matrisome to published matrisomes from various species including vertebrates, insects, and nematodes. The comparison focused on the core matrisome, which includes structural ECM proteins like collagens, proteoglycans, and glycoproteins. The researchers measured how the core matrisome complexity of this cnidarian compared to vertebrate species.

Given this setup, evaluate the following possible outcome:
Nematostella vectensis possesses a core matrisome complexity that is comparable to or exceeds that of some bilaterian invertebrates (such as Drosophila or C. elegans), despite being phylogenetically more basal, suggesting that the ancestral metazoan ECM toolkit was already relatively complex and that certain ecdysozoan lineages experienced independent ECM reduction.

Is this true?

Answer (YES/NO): YES